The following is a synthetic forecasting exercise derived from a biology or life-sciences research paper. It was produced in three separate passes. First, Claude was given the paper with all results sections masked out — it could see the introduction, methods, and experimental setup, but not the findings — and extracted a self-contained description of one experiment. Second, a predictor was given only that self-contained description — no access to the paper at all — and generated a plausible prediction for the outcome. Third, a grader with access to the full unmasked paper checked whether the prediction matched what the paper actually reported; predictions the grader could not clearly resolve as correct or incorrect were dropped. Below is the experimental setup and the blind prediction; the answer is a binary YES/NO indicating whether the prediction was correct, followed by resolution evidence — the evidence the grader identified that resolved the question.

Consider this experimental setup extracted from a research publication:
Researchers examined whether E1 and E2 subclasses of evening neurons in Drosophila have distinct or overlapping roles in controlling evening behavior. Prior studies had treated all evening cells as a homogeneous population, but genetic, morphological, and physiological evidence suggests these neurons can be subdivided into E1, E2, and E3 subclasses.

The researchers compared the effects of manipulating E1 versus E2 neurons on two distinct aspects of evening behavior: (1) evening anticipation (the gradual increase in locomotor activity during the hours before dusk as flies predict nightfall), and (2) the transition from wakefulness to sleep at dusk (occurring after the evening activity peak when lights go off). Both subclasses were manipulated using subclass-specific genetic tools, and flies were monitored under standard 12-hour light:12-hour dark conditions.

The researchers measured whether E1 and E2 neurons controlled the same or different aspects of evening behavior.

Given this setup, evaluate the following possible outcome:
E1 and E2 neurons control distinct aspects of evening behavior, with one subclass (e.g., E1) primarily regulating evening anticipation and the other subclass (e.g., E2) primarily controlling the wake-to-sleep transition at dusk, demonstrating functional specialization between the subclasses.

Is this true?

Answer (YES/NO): YES